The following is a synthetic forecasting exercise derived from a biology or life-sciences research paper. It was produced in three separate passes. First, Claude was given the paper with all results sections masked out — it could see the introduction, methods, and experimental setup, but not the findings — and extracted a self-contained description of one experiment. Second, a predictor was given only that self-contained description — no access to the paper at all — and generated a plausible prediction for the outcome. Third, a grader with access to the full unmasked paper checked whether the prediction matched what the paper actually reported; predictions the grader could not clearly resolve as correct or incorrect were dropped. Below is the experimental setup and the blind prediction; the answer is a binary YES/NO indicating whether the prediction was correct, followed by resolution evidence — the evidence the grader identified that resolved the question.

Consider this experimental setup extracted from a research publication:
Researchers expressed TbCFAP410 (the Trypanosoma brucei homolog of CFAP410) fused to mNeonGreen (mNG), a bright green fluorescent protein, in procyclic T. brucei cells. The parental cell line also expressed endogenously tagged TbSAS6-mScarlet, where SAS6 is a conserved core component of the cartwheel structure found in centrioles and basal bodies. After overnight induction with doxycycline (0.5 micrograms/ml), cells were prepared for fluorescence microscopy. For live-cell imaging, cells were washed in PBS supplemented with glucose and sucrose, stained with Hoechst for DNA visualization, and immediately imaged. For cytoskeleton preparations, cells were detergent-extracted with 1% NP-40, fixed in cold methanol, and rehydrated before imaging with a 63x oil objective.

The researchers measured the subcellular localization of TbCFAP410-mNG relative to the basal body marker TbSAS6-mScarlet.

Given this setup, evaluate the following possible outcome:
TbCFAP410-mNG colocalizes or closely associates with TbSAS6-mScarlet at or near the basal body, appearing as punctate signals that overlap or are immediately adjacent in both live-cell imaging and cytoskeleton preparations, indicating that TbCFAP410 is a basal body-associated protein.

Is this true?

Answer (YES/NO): YES